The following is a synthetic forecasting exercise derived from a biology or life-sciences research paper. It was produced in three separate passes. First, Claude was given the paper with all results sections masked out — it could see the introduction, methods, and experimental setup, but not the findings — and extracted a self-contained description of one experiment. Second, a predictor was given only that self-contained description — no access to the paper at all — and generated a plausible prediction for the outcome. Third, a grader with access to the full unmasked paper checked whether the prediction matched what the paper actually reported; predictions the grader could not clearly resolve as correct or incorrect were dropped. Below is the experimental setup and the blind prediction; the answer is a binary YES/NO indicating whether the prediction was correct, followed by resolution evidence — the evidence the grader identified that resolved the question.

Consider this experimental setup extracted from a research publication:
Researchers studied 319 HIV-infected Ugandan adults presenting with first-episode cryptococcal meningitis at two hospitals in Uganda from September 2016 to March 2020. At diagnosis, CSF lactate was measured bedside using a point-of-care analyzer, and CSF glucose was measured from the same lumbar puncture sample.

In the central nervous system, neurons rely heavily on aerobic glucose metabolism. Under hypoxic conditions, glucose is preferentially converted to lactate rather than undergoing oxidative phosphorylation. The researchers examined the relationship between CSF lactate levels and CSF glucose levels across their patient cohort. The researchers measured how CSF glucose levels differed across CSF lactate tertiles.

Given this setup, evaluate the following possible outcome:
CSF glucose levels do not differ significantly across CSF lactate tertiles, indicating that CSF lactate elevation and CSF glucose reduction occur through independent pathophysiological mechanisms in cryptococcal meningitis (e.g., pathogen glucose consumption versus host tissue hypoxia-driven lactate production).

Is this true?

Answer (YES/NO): NO